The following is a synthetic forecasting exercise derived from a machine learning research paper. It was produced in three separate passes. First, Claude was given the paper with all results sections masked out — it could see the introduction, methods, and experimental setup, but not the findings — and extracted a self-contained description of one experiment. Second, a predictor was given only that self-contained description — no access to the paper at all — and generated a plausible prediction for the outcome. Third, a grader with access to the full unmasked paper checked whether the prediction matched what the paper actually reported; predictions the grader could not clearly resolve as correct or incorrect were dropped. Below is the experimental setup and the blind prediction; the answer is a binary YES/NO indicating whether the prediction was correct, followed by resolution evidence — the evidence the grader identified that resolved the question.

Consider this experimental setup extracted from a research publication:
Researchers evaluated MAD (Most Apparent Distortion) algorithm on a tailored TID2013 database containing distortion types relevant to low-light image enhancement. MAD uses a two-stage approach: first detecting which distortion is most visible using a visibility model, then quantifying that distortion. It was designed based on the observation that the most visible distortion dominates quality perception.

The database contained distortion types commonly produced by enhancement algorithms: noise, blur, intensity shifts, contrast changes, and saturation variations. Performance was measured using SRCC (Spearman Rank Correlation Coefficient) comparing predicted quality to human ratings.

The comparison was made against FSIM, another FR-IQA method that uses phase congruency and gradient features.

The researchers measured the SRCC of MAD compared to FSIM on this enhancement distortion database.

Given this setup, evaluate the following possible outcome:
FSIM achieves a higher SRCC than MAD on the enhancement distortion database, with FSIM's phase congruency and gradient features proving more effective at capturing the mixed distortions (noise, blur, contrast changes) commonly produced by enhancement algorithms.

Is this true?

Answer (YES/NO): YES